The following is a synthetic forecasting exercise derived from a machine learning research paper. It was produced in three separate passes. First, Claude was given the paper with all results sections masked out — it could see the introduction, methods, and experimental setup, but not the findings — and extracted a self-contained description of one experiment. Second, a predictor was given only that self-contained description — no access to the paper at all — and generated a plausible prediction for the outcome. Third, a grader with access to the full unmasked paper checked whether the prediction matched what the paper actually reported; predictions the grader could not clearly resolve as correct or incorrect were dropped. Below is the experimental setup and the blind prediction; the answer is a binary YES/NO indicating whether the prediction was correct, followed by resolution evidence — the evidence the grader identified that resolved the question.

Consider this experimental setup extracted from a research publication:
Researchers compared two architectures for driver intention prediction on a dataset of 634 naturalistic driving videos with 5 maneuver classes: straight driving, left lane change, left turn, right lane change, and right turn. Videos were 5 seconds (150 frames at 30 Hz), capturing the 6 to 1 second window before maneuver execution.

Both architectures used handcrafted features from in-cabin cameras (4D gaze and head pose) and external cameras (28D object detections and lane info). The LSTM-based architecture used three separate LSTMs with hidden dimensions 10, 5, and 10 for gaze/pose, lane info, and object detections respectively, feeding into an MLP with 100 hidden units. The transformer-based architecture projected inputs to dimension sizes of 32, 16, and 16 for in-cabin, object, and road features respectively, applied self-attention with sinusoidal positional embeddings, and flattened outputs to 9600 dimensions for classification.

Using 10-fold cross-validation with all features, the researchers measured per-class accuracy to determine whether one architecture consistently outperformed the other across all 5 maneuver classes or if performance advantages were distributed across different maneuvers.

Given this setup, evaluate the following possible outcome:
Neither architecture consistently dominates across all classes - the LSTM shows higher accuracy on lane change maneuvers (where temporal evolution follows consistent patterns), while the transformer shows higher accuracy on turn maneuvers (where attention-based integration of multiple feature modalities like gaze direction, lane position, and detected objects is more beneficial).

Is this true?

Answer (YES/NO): NO